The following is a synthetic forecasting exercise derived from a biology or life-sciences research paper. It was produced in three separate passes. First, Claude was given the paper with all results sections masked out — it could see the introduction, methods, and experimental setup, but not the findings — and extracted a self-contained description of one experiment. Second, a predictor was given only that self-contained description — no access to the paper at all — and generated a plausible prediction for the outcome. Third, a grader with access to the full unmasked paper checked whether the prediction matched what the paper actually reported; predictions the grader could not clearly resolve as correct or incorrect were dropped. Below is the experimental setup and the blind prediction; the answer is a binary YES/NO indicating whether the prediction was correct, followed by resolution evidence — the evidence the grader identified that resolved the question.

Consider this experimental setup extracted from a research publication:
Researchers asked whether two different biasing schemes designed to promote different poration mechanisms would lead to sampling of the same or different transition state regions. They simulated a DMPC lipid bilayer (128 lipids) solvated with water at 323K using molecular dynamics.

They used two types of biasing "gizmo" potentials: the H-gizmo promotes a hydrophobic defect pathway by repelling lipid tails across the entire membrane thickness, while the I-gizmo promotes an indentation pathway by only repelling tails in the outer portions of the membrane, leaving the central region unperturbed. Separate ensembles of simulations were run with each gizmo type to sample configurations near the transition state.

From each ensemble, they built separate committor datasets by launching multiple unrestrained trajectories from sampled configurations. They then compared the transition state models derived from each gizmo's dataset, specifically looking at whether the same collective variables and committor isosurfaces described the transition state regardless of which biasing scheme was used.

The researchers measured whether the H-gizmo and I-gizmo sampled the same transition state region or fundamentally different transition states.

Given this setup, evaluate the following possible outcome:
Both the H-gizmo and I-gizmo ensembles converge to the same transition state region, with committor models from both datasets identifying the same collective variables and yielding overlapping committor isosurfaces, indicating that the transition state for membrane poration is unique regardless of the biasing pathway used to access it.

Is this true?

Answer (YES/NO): NO